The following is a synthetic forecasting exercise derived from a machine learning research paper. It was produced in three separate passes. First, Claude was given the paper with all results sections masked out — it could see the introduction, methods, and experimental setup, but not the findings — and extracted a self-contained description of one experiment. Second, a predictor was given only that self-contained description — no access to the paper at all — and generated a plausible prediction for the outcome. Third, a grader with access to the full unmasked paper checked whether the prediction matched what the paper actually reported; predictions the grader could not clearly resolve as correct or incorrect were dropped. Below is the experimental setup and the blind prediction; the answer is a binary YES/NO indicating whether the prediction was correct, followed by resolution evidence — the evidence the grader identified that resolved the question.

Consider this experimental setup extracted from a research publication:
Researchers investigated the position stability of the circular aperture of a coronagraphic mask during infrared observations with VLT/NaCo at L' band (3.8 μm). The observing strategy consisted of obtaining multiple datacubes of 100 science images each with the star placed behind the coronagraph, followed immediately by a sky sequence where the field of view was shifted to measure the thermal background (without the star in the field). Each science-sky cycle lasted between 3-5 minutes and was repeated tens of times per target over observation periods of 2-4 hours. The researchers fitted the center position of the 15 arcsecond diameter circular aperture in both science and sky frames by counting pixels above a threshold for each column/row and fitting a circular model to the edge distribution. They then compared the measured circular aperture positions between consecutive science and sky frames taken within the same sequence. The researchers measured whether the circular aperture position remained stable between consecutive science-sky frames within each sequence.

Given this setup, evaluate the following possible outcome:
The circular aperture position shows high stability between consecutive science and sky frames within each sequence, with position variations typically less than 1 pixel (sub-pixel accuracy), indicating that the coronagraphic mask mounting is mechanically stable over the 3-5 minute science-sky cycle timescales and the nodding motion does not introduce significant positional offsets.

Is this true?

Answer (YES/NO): YES